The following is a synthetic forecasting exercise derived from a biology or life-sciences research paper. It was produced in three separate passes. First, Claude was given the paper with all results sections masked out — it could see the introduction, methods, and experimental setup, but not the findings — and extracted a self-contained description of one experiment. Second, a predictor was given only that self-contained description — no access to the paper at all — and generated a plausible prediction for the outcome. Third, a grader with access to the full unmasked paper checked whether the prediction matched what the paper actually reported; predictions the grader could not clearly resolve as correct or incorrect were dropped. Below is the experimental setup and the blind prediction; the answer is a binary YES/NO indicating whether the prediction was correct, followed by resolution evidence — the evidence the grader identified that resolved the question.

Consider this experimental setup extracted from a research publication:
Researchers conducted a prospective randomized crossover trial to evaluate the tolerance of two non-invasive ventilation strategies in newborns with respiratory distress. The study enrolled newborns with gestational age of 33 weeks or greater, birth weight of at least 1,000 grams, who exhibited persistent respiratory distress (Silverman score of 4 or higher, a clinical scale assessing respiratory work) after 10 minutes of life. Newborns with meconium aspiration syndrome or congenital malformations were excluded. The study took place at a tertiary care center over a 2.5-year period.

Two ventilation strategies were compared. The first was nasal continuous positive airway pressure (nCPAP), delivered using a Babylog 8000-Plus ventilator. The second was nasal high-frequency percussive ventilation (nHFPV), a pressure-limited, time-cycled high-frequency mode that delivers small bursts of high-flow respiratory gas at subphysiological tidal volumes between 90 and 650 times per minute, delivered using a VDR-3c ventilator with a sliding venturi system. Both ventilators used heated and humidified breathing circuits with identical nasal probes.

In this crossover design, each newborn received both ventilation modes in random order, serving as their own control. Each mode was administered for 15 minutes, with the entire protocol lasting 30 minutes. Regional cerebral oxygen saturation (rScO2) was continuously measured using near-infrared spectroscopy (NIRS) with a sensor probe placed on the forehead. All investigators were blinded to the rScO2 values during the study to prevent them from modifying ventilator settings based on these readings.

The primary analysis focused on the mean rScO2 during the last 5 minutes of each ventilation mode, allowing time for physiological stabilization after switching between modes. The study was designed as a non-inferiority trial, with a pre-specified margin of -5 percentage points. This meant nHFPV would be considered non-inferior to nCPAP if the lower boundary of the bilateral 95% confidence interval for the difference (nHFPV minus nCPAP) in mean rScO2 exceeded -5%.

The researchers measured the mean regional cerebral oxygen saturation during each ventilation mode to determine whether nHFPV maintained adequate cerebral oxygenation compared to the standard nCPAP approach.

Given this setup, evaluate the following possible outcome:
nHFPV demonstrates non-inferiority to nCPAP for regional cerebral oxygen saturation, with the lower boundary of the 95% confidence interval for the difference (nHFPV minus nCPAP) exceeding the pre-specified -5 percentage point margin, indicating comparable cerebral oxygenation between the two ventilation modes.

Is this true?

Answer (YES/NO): YES